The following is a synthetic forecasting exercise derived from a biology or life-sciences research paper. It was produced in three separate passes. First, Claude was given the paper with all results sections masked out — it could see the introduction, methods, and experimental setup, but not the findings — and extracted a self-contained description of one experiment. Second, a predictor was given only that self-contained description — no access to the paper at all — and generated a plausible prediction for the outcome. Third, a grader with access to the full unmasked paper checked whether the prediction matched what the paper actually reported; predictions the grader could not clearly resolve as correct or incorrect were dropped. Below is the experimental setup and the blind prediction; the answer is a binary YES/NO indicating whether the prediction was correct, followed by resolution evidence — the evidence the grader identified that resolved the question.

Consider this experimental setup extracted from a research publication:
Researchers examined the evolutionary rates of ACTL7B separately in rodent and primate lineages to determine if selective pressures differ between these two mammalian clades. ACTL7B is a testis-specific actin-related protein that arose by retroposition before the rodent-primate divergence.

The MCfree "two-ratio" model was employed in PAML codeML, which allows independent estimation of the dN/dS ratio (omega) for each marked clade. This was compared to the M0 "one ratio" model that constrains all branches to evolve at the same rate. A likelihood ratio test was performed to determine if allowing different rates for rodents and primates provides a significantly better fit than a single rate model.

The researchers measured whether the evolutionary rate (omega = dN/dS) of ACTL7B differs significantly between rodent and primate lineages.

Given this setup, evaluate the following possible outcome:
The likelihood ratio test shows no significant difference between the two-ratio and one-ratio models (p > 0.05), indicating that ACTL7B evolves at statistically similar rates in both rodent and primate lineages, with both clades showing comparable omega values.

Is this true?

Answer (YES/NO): YES